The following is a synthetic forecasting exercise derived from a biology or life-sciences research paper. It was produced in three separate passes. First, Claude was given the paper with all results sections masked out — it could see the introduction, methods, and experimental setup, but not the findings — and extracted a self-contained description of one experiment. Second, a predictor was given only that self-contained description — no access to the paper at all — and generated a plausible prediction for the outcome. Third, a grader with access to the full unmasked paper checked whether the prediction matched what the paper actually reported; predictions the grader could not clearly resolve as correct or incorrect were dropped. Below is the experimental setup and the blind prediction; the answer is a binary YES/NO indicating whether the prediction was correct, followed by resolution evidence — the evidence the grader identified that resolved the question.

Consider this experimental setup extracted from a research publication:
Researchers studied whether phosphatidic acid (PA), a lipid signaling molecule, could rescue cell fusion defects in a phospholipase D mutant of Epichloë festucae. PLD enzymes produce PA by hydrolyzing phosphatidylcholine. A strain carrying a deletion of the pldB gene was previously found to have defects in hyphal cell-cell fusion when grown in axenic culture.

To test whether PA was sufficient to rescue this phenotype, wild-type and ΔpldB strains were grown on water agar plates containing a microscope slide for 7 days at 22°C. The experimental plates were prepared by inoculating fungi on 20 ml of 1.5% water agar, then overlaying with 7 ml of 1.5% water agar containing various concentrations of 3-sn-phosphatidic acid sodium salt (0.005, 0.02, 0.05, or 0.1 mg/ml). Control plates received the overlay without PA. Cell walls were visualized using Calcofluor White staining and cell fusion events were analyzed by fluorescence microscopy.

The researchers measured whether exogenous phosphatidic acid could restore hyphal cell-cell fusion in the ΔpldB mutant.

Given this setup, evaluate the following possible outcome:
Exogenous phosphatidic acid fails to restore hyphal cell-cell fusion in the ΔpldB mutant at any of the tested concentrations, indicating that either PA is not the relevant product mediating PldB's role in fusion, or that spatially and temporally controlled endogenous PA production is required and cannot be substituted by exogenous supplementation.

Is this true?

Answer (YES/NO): NO